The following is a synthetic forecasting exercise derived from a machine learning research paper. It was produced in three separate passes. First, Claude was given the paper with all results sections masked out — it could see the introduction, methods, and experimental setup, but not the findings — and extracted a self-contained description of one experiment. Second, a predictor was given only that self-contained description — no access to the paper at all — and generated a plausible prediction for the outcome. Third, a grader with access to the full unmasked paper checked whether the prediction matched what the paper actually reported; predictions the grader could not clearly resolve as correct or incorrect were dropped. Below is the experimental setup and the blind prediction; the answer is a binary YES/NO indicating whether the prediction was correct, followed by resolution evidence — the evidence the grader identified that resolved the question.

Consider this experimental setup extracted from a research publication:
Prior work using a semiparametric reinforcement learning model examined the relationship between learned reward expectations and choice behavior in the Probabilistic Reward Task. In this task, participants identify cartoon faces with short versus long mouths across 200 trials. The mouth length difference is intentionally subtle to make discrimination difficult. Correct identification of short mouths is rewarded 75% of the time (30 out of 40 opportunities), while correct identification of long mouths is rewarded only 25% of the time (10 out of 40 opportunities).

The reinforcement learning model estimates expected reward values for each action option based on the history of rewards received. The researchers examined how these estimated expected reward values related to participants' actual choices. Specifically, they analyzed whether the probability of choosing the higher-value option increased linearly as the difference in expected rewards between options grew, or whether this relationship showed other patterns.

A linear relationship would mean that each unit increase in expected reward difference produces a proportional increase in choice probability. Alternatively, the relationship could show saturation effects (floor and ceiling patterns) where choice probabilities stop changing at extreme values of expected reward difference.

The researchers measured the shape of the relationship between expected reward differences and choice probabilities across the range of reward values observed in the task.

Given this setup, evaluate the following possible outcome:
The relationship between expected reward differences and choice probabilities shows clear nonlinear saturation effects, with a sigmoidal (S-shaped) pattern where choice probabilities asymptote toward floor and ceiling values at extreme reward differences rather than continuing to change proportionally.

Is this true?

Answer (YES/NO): YES